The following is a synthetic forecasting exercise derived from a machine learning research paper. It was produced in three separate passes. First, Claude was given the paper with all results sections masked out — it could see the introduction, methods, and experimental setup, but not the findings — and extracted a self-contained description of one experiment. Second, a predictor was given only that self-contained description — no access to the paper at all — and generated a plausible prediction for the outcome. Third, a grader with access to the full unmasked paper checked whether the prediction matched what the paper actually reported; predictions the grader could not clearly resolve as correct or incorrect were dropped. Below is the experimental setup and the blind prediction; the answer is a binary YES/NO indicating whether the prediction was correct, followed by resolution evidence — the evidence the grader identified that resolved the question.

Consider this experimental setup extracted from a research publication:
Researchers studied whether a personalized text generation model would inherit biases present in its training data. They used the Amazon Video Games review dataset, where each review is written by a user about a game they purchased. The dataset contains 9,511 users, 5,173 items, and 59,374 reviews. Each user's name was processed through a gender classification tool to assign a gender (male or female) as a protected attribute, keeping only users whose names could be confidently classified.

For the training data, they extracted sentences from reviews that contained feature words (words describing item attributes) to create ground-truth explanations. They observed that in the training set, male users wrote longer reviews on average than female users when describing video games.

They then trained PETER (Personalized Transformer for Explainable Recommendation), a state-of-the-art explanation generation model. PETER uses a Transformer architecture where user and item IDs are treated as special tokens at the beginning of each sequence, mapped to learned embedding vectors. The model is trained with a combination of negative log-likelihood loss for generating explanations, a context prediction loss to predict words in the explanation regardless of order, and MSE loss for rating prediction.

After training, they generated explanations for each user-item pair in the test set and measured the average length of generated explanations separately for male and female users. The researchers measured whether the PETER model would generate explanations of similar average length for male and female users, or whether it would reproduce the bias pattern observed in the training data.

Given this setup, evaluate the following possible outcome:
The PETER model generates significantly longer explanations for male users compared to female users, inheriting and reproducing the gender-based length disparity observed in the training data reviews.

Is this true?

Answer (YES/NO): YES